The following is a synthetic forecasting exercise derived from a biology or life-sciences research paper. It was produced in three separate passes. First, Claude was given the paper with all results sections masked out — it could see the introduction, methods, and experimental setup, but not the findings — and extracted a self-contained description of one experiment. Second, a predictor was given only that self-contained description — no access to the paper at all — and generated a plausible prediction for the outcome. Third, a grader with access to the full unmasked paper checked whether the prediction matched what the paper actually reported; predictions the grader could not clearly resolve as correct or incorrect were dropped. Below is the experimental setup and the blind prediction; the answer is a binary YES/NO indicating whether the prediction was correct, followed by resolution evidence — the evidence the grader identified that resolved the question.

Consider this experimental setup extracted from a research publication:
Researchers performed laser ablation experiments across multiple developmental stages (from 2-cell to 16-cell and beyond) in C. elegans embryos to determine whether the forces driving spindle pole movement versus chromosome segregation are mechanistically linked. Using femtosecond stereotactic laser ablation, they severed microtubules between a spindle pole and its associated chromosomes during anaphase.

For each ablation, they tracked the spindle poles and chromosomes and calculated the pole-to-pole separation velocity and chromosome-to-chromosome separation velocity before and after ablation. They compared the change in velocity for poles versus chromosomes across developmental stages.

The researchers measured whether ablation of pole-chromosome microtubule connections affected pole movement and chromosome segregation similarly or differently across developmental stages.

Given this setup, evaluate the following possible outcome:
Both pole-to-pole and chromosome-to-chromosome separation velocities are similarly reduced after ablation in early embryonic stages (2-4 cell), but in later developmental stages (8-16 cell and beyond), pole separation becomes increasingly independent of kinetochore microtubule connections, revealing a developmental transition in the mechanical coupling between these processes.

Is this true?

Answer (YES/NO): NO